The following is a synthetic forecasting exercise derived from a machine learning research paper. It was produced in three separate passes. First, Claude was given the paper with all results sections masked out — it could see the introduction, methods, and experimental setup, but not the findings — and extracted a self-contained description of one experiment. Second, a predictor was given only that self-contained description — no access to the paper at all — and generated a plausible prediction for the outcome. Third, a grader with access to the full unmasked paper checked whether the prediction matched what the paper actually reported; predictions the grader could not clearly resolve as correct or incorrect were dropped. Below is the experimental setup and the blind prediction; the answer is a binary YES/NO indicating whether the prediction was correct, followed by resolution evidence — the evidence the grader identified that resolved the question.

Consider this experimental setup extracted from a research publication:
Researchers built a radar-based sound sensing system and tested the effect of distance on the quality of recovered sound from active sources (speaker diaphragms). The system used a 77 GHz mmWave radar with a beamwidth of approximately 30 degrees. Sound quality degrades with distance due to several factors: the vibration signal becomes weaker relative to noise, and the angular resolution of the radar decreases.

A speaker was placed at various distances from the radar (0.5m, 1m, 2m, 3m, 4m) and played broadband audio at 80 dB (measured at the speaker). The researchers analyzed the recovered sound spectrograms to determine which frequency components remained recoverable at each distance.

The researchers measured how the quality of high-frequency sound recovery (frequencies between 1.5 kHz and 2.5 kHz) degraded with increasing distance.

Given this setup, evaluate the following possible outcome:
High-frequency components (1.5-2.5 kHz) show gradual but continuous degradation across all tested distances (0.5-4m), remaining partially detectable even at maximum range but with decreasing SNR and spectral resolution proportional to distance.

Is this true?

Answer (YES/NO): NO